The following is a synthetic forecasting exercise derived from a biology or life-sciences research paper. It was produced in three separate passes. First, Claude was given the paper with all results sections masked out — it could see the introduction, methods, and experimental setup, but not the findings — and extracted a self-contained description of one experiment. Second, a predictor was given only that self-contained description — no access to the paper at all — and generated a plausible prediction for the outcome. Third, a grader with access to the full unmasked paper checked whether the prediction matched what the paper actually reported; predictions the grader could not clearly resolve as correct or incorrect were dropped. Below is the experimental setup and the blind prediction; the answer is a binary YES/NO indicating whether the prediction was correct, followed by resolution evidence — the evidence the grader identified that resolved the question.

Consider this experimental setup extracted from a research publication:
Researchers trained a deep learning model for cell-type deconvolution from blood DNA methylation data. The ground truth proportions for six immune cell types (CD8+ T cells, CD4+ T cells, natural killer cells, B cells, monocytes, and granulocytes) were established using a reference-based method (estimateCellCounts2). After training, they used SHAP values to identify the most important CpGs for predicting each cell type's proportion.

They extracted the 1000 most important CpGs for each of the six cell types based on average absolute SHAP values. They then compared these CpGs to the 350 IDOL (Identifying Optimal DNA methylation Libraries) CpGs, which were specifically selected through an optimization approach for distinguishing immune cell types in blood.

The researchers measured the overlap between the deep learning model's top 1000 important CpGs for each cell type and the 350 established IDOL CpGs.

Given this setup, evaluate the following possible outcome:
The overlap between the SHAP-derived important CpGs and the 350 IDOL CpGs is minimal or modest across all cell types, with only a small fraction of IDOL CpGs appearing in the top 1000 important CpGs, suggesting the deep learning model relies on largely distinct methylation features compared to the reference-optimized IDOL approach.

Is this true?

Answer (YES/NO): YES